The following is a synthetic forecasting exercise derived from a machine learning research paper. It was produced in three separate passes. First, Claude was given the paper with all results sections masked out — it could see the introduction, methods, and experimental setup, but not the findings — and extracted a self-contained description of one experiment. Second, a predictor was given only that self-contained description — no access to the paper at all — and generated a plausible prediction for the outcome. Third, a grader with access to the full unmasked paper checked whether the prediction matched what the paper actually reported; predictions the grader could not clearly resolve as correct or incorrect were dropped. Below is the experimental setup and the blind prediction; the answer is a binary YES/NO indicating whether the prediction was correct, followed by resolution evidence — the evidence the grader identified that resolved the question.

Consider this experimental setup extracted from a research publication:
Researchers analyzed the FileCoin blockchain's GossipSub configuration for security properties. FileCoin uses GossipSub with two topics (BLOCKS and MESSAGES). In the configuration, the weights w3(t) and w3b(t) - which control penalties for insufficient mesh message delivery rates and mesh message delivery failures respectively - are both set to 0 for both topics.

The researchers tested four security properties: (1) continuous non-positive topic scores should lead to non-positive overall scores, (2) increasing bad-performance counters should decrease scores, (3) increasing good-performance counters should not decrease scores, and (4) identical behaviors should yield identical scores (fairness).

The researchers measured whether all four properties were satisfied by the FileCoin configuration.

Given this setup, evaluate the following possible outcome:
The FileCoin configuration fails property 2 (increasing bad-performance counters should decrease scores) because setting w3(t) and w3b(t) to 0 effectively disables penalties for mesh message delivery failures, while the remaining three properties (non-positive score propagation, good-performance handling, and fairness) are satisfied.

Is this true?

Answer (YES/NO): NO